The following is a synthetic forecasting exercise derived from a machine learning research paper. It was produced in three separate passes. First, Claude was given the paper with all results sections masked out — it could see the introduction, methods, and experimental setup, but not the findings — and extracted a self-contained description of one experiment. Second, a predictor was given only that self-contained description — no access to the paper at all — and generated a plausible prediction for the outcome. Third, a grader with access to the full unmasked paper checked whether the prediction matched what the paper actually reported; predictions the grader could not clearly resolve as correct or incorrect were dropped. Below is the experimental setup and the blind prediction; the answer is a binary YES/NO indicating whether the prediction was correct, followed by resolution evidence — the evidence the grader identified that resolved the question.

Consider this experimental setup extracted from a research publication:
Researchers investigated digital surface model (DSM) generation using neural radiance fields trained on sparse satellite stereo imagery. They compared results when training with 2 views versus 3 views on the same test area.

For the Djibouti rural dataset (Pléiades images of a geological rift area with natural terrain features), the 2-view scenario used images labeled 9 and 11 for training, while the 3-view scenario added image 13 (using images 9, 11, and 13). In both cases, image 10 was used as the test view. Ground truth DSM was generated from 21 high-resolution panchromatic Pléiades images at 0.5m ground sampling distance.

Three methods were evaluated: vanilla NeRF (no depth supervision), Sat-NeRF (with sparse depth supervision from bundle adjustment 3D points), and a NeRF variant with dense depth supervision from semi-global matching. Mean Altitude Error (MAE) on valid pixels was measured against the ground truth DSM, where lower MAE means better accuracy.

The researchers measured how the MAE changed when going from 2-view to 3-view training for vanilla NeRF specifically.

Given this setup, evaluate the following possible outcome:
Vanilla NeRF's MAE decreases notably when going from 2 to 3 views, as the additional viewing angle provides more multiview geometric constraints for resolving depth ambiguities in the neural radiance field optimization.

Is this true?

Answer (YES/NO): NO